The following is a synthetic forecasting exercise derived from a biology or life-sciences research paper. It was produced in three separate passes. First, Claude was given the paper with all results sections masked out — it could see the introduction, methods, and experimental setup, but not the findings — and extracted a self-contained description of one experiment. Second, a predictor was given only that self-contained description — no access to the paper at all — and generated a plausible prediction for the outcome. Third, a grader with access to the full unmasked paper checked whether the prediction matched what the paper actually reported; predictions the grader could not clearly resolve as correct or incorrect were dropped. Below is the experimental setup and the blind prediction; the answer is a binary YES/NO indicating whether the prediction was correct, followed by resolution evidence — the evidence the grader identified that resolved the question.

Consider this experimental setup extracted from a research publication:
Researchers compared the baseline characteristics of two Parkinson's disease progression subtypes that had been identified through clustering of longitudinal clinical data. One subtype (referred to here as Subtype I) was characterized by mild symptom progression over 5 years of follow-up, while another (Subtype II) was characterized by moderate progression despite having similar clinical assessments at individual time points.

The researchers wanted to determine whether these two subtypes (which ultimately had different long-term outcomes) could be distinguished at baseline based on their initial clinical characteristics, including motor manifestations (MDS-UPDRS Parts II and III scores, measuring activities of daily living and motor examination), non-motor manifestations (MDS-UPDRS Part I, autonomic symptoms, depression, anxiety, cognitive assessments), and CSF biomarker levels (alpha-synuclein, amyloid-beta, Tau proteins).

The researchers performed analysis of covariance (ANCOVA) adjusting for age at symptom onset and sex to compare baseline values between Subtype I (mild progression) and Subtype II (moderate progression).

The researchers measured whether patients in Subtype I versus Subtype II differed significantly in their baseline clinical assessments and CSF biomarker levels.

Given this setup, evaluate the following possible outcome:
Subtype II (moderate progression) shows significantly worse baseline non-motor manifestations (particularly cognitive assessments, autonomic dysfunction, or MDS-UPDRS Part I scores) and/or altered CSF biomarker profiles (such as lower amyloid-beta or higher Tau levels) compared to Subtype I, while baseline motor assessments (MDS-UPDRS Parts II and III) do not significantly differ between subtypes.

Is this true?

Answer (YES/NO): NO